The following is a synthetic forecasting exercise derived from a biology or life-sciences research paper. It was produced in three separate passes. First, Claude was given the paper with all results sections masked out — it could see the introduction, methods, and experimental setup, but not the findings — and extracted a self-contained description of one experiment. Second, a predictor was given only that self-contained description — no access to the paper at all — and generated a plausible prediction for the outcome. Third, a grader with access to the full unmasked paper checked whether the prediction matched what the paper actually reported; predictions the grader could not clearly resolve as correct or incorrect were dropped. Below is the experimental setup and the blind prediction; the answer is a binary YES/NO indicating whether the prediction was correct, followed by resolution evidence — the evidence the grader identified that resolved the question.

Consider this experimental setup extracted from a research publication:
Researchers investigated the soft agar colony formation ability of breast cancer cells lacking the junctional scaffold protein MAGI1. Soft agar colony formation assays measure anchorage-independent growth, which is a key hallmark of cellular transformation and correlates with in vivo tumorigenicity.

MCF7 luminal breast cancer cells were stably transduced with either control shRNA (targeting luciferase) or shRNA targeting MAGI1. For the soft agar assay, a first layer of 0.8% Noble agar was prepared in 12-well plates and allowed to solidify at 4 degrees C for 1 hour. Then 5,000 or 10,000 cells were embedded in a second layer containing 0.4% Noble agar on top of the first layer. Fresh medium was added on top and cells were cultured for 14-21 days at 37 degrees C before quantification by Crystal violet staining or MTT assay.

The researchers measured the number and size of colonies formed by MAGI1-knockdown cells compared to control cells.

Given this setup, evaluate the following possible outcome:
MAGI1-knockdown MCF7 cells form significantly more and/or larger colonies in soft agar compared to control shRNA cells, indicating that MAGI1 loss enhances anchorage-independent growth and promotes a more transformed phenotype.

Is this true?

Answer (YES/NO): YES